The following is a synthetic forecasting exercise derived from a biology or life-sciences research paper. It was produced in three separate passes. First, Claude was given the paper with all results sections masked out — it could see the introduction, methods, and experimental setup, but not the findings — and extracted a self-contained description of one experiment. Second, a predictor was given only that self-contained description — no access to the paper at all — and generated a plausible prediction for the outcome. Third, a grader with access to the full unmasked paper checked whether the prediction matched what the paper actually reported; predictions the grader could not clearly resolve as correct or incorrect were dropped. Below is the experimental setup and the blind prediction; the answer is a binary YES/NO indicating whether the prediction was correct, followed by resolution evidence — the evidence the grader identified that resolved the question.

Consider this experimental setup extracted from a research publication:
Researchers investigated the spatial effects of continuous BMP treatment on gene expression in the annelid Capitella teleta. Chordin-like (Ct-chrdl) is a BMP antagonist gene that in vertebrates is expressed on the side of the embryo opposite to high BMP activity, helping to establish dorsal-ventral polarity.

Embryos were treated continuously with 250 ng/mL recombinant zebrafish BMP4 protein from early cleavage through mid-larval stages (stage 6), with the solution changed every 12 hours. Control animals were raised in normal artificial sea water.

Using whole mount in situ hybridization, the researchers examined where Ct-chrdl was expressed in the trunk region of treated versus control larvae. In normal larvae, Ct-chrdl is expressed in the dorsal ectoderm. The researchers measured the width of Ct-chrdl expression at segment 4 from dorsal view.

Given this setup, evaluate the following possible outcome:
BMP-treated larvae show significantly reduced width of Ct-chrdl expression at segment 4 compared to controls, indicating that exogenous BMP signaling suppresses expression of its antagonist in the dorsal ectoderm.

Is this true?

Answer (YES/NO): NO